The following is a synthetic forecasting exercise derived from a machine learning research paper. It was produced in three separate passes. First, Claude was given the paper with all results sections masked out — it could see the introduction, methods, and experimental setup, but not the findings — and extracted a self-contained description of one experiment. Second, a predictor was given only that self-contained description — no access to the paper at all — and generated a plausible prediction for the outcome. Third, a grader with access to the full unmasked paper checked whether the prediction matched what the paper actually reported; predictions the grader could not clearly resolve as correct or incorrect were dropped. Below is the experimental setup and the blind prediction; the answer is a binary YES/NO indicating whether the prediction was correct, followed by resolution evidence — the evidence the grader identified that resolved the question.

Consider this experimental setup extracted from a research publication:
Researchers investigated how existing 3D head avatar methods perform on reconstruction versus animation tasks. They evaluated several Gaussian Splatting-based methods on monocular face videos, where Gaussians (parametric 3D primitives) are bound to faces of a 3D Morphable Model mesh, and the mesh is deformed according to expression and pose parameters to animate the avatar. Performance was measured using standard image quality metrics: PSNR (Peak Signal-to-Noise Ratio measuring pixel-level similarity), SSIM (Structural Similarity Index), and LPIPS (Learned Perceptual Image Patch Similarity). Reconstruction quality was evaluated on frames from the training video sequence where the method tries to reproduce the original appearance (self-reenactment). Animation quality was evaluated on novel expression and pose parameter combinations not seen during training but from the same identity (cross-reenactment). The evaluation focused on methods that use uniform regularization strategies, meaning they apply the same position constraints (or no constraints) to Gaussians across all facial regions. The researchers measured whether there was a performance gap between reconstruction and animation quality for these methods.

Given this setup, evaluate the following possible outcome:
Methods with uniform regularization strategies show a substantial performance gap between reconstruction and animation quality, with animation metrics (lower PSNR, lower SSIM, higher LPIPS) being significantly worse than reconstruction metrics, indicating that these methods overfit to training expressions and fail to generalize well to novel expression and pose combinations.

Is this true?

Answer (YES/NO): YES